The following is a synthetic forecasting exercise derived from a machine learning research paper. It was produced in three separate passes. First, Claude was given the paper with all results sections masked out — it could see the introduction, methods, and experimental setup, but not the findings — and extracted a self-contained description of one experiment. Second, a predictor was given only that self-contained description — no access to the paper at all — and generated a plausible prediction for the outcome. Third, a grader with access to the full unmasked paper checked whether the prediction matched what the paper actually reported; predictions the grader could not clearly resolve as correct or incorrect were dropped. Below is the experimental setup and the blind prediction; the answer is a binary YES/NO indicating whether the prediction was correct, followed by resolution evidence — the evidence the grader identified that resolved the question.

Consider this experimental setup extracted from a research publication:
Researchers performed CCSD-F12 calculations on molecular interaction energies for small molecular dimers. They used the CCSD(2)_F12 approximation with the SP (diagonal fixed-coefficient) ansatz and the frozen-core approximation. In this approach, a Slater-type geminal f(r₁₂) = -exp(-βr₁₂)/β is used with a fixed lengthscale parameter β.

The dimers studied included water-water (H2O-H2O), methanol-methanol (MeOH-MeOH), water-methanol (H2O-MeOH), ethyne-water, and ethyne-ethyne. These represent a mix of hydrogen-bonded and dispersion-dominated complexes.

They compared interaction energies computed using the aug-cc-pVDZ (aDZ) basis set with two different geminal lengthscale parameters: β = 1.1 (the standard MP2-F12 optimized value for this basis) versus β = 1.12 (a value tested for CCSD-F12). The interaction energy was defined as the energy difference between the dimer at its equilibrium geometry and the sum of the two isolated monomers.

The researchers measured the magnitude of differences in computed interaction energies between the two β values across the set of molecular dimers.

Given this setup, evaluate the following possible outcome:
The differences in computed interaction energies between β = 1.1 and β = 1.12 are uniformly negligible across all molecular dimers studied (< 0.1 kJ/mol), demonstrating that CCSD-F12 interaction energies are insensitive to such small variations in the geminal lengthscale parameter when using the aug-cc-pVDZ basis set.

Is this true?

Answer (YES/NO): YES